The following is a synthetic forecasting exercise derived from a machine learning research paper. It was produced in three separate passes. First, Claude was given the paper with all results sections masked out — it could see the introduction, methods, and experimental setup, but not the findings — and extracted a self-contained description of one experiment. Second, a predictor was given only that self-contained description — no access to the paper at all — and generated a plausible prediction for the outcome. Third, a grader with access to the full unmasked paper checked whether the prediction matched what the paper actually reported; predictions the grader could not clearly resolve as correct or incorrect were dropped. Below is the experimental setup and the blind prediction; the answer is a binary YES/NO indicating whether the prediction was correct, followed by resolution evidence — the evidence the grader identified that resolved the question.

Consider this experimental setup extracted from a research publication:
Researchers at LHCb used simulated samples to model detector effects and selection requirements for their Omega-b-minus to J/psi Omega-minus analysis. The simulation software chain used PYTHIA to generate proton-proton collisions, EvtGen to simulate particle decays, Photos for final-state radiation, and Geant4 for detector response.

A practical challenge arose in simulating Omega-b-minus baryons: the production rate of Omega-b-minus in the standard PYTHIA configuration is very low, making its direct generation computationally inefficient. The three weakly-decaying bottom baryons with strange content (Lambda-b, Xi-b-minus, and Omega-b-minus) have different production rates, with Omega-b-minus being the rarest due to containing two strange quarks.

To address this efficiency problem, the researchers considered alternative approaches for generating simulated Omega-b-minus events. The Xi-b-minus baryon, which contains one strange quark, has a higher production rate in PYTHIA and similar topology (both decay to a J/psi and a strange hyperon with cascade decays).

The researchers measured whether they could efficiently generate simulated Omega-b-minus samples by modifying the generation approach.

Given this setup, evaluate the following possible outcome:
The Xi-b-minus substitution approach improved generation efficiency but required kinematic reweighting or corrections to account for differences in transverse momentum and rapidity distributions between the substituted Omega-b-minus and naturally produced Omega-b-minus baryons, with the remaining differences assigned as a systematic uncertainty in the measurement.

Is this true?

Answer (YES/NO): NO